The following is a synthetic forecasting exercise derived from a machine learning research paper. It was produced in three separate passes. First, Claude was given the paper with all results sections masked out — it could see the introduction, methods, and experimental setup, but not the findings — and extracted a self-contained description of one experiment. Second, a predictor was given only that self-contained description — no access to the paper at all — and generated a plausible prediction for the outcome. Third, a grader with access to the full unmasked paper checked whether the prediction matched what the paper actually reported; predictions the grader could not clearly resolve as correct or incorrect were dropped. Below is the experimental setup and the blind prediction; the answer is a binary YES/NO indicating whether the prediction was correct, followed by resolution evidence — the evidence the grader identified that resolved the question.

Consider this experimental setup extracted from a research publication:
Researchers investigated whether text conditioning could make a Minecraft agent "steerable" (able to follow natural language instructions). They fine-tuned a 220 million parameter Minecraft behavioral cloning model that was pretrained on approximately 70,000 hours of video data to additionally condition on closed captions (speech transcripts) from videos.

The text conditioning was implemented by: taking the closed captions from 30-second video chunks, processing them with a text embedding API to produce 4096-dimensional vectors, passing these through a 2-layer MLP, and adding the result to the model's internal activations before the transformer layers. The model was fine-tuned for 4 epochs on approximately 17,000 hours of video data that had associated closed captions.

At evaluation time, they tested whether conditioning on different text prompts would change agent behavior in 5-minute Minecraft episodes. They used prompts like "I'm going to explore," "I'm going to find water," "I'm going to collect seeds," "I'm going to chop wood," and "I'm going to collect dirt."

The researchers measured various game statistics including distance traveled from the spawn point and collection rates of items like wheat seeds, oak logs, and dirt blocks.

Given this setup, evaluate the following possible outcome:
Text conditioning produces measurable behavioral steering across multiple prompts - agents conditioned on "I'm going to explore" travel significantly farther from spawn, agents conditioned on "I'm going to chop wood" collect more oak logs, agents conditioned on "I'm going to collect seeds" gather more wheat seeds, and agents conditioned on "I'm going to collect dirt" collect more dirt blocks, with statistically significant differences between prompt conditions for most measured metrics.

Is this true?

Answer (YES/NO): YES